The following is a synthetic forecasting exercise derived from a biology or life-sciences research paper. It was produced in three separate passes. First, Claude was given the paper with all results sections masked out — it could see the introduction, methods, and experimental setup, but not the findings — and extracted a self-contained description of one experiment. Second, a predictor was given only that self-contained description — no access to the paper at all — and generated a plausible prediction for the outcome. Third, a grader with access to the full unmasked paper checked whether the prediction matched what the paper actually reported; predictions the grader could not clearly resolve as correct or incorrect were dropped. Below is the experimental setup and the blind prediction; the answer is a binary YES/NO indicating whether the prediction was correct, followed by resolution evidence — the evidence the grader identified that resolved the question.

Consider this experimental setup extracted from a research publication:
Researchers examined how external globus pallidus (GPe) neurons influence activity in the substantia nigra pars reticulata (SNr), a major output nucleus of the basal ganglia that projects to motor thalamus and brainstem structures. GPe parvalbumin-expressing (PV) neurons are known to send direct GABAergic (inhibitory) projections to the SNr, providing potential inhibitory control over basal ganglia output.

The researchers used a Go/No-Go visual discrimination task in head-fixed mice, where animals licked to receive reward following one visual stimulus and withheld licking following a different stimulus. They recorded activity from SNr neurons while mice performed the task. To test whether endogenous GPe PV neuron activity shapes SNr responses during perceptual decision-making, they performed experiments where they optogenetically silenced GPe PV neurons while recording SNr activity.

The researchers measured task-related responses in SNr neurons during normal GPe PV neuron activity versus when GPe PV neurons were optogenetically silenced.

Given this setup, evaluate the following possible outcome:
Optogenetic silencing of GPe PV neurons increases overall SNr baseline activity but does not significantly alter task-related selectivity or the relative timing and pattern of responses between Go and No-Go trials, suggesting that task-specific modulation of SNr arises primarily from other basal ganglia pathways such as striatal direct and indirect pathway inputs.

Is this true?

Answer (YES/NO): NO